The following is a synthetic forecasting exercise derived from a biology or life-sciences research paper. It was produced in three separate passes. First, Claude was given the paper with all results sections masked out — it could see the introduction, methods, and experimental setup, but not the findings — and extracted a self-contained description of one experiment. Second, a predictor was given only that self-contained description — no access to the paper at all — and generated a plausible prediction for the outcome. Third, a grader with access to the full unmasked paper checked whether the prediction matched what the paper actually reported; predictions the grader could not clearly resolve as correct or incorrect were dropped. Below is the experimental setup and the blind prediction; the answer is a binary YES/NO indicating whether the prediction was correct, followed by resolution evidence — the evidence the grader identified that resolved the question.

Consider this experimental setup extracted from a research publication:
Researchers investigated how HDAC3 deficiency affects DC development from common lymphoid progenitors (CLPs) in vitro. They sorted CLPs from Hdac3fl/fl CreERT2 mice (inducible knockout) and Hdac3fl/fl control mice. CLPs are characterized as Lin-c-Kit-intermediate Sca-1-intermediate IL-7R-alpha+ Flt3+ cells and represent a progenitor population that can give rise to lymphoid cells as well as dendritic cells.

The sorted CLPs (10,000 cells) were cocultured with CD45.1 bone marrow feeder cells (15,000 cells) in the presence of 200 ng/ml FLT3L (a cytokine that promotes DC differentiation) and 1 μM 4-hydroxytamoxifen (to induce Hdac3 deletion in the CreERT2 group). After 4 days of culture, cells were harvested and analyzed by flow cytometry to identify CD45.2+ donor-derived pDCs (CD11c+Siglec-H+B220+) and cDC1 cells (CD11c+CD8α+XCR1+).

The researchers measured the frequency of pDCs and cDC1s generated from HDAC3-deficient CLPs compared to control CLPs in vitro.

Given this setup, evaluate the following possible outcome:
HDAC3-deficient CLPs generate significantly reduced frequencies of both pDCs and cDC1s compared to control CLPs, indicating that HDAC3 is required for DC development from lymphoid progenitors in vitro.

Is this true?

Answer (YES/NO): NO